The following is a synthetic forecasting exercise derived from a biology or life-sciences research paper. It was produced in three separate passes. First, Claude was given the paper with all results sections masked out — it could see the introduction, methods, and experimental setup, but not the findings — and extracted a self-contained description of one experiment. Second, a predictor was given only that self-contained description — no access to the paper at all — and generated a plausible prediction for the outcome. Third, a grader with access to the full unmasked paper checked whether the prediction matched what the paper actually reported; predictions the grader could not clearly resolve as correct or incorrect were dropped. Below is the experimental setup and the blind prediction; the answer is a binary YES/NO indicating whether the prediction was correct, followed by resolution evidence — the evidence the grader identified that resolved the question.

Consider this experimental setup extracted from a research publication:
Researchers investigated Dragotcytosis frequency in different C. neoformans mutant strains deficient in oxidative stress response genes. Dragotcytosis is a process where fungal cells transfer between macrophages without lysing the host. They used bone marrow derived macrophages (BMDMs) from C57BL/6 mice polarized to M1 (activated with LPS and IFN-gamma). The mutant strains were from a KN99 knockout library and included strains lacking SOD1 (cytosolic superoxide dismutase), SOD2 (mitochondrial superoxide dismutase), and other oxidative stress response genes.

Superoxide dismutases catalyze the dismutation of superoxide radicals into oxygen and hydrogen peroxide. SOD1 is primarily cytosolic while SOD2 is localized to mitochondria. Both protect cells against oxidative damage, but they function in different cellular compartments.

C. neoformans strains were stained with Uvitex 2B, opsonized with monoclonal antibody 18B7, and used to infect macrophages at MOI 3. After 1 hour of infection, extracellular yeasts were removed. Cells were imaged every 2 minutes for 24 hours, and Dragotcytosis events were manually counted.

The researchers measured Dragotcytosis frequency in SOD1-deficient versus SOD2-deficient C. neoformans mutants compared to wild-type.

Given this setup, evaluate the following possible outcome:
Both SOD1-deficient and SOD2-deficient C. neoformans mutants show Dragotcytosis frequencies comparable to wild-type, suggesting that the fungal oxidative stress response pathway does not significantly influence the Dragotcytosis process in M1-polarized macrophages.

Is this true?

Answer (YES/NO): NO